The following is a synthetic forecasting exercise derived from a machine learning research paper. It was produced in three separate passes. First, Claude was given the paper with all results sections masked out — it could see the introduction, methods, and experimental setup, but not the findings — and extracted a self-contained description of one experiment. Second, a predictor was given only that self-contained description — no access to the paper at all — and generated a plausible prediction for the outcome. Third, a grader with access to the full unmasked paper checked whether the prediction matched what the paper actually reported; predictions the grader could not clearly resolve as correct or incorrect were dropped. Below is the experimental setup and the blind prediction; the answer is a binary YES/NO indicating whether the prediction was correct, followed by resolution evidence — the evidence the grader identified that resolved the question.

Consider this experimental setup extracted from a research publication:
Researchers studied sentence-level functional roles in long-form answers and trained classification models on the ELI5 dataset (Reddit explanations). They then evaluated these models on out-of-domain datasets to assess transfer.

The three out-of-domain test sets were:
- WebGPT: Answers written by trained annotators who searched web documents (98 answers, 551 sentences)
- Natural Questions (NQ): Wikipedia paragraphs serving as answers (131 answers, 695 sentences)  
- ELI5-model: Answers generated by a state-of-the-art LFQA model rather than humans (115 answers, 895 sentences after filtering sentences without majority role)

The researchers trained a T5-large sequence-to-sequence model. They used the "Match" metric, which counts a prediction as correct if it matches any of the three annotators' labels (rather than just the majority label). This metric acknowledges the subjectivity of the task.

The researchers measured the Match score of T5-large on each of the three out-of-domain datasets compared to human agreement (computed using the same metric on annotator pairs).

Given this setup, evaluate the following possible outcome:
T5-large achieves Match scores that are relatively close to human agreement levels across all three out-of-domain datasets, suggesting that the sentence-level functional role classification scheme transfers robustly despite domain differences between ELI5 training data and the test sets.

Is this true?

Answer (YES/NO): NO